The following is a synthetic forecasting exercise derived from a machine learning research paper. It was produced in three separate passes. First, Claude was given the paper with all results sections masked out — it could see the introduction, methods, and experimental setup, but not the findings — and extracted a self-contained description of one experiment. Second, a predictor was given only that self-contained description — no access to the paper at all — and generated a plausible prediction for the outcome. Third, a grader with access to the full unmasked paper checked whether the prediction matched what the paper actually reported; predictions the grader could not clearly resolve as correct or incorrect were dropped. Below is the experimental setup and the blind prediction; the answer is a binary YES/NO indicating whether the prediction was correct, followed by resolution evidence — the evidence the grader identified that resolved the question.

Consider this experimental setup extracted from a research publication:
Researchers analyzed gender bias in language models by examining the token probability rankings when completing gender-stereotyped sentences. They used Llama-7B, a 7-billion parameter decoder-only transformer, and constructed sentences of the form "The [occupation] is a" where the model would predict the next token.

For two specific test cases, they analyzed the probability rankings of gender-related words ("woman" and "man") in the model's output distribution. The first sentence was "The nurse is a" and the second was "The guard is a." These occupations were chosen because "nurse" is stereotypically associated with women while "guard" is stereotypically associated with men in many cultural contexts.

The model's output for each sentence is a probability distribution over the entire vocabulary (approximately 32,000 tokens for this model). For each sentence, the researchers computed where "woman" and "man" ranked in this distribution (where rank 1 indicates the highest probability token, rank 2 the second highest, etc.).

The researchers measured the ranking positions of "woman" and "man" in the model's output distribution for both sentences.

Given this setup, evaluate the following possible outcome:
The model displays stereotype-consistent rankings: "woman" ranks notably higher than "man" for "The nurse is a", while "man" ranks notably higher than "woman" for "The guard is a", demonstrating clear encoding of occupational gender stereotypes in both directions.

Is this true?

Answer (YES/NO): YES